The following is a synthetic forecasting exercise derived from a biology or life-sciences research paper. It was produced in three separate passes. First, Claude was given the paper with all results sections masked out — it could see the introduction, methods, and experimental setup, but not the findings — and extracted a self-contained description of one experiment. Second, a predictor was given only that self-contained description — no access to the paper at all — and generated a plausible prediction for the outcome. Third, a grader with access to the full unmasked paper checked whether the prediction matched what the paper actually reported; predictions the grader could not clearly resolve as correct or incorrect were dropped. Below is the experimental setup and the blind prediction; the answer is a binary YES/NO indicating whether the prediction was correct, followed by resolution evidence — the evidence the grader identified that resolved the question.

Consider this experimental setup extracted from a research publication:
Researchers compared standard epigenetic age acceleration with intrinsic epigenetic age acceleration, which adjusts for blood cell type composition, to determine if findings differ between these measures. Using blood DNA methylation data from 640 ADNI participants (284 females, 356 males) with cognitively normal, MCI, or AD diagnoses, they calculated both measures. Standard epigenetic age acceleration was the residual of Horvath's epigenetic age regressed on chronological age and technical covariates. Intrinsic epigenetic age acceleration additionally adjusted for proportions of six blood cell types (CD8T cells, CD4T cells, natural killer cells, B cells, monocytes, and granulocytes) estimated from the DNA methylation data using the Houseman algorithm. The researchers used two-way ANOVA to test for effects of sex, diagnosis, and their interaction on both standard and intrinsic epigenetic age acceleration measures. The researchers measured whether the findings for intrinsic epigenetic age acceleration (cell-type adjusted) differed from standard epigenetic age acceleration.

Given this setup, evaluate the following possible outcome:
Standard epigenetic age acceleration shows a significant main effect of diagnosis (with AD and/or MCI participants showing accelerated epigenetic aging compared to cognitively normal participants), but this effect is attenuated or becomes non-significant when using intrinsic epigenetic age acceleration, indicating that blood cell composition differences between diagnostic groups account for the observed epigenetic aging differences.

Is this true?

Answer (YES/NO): NO